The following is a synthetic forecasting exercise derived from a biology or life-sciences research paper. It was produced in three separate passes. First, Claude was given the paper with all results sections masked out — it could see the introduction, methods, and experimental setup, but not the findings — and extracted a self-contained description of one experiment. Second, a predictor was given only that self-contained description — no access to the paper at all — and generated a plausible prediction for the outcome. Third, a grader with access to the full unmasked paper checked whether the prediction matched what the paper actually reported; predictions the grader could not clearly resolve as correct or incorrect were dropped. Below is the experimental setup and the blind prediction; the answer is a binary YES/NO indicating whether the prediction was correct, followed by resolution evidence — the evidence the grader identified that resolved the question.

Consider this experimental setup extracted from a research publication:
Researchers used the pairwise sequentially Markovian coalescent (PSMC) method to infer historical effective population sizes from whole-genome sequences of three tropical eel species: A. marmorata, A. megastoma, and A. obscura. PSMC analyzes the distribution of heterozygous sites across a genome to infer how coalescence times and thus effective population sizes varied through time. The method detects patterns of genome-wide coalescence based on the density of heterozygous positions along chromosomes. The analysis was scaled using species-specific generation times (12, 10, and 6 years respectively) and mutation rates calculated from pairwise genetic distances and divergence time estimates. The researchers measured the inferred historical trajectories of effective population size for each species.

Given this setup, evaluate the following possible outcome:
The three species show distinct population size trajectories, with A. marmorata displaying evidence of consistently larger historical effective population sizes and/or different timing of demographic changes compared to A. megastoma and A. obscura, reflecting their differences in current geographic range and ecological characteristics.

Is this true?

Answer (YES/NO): NO